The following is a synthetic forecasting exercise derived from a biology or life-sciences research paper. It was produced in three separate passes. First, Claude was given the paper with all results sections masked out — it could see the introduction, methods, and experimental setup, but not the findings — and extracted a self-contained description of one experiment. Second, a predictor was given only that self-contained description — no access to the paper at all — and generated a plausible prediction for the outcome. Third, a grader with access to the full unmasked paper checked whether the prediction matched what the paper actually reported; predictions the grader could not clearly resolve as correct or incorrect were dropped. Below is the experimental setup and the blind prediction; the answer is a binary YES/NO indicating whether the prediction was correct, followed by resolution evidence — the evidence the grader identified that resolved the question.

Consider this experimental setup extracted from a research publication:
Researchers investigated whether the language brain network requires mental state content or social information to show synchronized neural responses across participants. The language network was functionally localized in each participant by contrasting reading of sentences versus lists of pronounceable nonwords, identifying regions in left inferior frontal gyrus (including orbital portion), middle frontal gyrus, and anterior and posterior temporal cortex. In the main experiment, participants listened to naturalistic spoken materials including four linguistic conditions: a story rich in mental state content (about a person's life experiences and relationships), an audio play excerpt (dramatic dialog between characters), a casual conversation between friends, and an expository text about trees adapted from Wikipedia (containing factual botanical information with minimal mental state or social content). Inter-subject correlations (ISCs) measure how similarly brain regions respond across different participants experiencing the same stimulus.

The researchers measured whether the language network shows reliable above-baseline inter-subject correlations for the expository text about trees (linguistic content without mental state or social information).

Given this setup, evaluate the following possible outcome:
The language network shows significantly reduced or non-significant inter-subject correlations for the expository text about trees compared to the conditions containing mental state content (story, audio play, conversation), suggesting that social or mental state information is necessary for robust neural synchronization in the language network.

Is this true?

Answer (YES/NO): NO